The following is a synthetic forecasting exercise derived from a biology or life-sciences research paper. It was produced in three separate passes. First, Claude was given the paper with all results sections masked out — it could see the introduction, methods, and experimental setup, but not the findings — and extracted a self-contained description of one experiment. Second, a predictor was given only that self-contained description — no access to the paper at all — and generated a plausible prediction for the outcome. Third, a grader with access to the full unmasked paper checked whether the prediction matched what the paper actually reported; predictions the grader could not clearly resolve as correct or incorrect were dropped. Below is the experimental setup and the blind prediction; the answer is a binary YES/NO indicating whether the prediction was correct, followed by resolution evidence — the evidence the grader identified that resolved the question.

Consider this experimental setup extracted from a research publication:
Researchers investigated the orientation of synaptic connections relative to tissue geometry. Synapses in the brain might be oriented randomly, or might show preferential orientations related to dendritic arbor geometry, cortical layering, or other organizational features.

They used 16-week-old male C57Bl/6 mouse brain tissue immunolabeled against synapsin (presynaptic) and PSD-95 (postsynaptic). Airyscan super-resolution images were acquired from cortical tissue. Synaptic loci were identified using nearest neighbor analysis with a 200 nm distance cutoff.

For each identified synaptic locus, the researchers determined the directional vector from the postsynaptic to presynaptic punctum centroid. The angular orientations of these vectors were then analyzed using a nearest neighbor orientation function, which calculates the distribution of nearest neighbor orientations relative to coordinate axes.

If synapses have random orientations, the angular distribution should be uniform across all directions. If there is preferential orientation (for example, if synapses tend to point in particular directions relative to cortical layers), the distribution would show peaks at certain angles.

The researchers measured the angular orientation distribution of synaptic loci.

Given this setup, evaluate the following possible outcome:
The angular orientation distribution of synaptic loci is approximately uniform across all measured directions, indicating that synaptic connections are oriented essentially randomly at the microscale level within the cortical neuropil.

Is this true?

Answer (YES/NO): YES